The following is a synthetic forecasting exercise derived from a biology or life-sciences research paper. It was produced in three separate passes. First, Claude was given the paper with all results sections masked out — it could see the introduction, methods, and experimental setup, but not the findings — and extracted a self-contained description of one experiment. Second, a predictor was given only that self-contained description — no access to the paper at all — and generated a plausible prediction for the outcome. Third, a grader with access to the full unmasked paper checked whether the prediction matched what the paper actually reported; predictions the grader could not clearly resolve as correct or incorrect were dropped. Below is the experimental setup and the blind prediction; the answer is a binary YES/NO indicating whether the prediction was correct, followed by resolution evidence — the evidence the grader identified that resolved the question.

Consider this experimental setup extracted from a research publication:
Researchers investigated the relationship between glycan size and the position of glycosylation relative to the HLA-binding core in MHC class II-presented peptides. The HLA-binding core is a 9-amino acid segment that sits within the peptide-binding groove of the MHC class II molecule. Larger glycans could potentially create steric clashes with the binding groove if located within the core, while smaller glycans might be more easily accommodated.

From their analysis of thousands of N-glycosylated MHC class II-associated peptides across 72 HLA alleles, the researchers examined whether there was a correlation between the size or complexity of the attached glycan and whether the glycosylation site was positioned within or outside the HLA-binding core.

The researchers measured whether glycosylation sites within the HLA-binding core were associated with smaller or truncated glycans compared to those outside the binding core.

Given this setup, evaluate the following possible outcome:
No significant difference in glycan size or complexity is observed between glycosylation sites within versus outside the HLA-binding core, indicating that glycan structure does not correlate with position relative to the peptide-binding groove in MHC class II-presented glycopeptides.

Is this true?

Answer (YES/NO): NO